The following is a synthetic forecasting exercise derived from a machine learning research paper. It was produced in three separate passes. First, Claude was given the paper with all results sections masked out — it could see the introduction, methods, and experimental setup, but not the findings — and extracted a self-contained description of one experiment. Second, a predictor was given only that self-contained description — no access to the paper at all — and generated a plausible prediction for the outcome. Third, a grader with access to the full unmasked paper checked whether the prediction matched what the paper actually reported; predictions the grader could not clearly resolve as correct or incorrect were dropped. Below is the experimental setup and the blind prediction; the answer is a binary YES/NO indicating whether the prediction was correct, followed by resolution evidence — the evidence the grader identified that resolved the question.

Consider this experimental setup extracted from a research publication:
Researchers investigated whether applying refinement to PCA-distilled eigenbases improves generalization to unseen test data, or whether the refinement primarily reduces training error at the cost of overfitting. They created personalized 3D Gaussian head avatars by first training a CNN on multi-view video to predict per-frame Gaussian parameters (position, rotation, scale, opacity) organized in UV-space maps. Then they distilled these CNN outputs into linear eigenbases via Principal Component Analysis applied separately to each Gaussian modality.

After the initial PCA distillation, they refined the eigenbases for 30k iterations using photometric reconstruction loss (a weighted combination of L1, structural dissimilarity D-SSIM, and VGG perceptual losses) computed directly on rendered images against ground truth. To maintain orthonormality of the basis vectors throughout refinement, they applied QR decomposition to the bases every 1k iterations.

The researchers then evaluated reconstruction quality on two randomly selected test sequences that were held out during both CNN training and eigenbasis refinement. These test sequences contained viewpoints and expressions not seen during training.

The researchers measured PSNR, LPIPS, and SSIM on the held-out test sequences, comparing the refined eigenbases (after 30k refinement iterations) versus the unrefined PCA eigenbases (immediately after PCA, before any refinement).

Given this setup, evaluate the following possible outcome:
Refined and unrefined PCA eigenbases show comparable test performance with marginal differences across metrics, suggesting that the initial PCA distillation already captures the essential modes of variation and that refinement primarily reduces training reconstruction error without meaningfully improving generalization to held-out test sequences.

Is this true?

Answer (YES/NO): NO